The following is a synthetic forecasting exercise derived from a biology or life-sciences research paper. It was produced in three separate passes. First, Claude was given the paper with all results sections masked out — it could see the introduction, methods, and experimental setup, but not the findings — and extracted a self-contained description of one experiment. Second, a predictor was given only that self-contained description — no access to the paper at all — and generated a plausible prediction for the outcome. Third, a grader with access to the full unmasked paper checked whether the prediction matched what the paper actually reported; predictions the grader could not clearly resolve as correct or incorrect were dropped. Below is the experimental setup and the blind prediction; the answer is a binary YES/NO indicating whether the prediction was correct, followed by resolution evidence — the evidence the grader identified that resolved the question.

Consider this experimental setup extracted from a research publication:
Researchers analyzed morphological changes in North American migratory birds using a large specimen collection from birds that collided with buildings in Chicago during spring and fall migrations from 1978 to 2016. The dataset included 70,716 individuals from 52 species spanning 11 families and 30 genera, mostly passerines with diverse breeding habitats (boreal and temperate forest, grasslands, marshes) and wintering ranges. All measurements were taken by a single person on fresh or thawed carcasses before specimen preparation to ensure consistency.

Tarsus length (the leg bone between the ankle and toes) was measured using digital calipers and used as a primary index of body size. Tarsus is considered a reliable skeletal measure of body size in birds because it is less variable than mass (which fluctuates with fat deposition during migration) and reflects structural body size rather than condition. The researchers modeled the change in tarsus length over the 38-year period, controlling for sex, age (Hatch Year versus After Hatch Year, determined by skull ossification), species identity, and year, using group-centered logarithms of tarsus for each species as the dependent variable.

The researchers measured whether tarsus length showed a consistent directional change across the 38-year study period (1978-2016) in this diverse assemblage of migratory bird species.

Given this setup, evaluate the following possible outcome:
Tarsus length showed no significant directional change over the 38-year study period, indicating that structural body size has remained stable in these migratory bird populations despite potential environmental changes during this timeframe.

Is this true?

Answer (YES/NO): NO